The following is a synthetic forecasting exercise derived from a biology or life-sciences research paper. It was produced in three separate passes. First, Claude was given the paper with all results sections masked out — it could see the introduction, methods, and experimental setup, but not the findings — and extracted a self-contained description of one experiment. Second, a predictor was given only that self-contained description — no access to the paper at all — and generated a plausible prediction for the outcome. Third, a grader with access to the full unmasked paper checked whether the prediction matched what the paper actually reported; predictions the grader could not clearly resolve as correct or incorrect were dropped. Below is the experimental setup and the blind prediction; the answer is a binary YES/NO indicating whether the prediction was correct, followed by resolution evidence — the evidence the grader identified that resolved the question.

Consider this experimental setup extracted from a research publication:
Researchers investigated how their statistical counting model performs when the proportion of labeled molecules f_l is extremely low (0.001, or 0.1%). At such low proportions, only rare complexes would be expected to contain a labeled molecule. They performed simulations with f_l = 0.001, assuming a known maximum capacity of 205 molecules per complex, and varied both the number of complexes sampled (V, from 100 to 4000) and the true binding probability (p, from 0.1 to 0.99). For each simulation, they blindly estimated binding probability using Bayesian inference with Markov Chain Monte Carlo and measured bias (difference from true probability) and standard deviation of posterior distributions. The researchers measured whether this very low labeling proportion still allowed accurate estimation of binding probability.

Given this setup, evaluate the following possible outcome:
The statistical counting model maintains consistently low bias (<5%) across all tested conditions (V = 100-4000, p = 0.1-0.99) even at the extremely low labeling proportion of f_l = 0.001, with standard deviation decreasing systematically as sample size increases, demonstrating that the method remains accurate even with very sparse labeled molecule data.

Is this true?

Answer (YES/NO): NO